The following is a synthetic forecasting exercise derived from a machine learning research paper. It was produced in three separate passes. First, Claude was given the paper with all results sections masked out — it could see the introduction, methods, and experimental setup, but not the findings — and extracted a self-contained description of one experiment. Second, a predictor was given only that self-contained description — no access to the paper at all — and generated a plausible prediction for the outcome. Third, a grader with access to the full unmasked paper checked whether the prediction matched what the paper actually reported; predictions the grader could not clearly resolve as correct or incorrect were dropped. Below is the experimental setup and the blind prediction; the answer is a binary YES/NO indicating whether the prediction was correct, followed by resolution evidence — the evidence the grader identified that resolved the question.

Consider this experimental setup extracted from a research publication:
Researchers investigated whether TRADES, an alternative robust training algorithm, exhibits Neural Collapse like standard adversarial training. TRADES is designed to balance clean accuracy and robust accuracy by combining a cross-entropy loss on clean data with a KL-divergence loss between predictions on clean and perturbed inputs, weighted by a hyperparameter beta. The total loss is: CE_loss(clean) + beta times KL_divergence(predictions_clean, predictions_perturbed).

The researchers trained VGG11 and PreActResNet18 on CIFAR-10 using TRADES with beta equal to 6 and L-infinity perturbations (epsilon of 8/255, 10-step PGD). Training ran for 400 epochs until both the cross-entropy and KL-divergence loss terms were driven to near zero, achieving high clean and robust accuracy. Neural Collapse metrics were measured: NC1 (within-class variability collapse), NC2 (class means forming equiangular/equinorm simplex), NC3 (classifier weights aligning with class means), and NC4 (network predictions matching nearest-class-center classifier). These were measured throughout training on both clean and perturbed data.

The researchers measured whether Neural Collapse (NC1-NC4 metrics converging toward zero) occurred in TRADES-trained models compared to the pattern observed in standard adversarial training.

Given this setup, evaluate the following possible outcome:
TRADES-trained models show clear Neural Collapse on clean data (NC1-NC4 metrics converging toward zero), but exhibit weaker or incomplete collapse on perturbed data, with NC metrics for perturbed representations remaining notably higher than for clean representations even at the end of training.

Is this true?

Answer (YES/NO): NO